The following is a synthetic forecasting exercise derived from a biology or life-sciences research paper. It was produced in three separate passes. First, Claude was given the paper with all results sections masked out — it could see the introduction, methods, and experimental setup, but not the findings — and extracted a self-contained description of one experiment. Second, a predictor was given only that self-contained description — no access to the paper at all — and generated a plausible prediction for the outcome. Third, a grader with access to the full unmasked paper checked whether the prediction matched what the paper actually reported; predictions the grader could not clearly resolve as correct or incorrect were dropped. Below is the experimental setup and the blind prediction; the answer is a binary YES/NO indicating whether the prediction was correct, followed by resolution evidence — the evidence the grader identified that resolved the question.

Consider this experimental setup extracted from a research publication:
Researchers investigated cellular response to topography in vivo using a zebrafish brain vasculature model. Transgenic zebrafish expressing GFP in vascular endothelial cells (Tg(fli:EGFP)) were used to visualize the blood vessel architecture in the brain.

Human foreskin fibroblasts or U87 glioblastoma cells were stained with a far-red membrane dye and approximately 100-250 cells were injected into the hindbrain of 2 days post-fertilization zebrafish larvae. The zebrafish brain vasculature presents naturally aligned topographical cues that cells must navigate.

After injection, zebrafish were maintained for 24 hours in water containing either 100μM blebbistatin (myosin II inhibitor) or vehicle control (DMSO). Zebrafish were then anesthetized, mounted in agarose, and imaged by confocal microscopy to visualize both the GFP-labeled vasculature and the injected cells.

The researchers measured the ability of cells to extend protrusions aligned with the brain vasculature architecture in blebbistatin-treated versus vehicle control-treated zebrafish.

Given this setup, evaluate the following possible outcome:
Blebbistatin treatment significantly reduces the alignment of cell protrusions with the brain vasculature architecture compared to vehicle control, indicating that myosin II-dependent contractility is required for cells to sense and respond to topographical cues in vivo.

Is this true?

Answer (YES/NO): YES